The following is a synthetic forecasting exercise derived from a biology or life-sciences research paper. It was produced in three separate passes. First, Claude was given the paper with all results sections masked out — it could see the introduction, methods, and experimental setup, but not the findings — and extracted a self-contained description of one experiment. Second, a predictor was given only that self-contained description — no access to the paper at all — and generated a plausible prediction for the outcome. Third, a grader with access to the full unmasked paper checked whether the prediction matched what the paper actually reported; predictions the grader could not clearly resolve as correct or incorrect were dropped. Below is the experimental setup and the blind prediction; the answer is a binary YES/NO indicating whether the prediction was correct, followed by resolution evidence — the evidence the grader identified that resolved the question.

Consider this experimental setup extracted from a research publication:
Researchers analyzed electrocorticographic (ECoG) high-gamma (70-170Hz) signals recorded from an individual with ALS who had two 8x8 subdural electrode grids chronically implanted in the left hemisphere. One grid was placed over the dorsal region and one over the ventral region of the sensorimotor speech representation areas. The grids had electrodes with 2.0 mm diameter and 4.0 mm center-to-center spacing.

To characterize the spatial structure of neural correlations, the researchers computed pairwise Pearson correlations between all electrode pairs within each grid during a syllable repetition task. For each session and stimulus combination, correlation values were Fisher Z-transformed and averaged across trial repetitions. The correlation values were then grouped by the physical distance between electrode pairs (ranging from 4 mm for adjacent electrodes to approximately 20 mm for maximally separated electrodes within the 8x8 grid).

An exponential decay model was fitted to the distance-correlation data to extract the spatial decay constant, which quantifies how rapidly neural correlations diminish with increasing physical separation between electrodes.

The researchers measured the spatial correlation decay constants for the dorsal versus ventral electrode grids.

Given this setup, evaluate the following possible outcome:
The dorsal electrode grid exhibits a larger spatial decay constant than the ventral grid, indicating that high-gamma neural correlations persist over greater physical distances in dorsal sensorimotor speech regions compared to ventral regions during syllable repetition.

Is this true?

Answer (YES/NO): NO